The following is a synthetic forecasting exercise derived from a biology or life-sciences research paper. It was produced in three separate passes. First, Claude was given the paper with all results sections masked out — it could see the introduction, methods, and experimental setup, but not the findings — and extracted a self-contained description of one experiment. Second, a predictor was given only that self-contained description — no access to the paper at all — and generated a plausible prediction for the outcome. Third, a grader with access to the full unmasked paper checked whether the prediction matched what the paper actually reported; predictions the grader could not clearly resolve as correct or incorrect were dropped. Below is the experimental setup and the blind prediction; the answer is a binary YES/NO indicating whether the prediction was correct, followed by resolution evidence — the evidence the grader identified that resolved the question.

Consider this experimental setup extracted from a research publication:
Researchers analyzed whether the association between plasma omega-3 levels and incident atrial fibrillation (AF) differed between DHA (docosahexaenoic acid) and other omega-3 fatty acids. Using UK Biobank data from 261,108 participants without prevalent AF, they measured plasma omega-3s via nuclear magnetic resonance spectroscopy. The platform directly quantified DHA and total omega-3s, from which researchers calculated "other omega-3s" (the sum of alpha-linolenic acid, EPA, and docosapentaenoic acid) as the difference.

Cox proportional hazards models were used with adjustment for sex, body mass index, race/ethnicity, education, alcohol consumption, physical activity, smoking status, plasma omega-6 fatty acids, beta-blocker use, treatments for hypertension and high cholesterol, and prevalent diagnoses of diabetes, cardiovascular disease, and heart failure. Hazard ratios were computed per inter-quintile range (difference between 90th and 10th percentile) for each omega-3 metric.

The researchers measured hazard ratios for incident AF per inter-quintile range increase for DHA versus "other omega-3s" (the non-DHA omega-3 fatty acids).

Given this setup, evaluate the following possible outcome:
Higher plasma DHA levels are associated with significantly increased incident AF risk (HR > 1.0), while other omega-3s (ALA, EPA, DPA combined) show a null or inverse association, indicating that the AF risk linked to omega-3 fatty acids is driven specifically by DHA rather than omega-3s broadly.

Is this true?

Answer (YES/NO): NO